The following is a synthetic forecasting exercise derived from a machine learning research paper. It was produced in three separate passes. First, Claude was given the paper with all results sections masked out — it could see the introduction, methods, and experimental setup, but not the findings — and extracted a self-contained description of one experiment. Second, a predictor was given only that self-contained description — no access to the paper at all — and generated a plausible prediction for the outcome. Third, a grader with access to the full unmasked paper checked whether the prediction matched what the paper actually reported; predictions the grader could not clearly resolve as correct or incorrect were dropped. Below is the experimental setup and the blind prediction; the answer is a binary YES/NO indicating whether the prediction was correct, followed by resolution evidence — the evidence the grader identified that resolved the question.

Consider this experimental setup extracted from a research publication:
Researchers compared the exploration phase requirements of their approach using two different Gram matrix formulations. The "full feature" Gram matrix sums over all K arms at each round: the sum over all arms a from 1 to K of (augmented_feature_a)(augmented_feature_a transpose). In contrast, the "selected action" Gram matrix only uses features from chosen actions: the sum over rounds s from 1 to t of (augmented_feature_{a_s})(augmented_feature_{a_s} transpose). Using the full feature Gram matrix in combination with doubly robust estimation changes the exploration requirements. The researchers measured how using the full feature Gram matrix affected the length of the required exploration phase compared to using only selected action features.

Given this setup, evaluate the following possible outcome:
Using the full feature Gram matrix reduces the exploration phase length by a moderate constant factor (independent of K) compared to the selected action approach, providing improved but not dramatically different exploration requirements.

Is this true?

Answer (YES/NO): NO